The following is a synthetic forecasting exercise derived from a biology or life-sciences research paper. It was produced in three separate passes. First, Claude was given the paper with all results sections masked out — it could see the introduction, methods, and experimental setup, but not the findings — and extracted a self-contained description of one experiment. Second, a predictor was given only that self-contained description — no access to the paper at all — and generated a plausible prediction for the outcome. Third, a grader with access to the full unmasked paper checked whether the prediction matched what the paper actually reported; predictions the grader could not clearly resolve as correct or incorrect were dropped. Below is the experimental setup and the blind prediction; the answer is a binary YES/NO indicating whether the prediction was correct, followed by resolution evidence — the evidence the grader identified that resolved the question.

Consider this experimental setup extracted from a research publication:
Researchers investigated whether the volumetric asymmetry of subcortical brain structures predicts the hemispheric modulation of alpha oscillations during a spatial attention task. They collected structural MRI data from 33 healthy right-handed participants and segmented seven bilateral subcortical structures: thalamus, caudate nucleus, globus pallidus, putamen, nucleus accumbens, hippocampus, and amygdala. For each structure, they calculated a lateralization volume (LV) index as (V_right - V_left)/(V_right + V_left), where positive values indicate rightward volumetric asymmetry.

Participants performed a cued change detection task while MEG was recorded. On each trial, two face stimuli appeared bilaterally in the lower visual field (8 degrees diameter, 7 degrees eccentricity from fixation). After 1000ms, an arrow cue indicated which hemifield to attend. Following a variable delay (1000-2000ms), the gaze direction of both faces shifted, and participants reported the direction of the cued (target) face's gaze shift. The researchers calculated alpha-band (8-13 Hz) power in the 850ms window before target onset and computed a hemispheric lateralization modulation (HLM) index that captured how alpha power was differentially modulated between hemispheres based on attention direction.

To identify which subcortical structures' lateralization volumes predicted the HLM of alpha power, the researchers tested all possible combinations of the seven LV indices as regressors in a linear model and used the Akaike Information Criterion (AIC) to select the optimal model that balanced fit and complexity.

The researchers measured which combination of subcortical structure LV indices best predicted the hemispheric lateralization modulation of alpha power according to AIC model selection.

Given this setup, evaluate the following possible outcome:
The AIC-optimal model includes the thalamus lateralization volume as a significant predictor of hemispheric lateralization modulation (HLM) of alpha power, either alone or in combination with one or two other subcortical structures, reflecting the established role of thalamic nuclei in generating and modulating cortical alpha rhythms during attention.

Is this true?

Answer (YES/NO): YES